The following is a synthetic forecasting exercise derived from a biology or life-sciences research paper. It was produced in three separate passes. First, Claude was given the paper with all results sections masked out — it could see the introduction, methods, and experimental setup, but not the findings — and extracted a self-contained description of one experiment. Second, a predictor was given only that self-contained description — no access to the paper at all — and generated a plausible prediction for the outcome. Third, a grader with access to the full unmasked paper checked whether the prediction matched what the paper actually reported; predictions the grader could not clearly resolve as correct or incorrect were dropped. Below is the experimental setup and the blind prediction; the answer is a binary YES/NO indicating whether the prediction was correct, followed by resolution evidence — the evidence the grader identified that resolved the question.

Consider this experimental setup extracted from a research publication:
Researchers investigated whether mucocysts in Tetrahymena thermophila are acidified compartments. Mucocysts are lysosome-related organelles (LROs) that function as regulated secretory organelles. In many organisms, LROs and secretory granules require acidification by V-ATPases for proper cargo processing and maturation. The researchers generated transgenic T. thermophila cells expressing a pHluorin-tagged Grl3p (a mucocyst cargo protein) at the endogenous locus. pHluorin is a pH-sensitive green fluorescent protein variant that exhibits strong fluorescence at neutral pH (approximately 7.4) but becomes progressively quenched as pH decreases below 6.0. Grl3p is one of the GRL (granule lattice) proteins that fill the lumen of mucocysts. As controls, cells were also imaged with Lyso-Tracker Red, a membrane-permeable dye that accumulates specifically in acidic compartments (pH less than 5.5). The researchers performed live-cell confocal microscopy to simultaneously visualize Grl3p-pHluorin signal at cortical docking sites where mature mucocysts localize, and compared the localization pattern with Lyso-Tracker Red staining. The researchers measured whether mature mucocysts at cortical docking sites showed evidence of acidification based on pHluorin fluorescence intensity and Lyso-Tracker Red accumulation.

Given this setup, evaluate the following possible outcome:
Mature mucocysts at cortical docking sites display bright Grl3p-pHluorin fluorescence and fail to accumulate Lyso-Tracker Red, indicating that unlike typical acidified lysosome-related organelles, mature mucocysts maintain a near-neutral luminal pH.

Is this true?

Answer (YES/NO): YES